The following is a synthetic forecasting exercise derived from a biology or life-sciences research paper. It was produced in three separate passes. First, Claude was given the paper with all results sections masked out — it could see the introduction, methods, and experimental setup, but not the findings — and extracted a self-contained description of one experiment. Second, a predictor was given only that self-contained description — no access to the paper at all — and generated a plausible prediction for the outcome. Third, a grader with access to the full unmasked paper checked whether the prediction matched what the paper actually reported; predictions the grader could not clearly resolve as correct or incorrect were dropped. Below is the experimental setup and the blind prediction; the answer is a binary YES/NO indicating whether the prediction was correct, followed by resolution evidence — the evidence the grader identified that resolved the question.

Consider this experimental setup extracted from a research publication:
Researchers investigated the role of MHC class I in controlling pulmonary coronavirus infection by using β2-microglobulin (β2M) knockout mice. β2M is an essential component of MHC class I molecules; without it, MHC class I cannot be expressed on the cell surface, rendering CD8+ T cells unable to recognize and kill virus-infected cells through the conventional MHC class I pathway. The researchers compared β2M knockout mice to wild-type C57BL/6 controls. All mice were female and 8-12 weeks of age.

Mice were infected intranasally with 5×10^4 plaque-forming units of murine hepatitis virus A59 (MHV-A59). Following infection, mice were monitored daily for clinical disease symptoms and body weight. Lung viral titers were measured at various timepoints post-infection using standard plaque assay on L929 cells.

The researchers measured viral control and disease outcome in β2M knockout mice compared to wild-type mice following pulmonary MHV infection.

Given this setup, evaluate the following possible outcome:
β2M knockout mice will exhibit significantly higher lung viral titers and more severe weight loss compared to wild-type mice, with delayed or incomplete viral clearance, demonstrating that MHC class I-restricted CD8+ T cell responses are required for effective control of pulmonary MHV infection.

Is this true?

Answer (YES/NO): YES